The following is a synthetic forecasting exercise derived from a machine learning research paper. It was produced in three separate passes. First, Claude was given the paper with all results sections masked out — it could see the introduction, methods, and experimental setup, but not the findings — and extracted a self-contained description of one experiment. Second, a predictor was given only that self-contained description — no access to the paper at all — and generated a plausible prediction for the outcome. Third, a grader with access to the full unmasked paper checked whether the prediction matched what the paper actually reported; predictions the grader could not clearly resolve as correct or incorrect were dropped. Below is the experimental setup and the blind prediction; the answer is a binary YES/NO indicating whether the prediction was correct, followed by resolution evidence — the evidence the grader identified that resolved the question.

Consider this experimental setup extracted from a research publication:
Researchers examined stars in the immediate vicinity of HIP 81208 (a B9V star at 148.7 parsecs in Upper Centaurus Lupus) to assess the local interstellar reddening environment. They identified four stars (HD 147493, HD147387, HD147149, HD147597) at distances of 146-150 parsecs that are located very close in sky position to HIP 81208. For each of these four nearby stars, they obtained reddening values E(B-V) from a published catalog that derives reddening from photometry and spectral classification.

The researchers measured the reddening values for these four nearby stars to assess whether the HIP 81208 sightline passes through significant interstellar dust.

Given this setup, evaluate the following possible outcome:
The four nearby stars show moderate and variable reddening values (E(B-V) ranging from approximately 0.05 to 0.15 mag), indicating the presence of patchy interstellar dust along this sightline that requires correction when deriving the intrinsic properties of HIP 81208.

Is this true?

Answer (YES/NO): NO